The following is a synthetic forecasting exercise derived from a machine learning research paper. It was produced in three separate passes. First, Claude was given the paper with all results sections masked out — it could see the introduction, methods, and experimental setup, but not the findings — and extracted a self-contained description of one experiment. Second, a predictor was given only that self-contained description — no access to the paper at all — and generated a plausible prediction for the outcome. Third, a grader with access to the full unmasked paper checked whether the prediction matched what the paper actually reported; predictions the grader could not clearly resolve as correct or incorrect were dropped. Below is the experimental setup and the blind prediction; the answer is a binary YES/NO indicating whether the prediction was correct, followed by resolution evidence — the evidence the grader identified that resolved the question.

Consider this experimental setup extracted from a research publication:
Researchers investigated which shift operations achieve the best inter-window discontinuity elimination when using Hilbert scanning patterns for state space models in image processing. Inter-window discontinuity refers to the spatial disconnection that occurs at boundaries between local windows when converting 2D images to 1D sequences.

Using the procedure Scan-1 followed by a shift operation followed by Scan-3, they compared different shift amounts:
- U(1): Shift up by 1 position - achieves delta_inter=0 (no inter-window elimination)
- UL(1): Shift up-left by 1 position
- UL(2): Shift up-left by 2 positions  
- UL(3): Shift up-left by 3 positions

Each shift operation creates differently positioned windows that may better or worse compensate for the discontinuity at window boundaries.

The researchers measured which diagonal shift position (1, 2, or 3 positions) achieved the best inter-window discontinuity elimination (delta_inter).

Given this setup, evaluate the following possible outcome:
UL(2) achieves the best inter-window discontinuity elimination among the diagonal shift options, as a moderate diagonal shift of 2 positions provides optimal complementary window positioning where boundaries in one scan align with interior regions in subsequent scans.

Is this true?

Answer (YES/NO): NO